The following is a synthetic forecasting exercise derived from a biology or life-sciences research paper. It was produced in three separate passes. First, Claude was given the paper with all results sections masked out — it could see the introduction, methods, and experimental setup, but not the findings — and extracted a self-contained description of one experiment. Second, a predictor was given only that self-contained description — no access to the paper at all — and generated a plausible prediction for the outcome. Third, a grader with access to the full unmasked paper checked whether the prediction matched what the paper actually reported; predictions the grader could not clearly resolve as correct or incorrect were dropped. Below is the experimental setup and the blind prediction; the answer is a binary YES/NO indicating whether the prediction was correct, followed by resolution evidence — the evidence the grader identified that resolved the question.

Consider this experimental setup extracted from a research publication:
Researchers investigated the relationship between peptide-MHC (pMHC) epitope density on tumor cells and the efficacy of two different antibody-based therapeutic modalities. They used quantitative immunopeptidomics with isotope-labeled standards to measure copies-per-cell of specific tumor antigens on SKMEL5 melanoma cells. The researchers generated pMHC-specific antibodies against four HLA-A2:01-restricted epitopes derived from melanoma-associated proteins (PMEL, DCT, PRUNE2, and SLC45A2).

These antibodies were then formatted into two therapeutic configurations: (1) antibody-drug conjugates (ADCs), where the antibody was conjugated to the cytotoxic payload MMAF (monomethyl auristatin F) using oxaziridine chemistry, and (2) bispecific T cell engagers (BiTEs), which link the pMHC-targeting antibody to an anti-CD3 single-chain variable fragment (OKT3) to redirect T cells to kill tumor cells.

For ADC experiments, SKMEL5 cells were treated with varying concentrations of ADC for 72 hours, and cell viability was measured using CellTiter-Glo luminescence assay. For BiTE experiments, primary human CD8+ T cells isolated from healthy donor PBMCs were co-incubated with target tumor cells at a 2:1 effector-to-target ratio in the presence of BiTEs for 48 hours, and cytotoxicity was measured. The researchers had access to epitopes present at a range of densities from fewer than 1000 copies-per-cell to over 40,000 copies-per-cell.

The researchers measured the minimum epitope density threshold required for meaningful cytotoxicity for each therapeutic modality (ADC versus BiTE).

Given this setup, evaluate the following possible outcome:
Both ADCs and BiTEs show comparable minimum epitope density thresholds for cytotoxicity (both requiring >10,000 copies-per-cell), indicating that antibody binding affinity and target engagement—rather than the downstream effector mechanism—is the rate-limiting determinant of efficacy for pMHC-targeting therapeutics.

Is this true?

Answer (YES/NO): NO